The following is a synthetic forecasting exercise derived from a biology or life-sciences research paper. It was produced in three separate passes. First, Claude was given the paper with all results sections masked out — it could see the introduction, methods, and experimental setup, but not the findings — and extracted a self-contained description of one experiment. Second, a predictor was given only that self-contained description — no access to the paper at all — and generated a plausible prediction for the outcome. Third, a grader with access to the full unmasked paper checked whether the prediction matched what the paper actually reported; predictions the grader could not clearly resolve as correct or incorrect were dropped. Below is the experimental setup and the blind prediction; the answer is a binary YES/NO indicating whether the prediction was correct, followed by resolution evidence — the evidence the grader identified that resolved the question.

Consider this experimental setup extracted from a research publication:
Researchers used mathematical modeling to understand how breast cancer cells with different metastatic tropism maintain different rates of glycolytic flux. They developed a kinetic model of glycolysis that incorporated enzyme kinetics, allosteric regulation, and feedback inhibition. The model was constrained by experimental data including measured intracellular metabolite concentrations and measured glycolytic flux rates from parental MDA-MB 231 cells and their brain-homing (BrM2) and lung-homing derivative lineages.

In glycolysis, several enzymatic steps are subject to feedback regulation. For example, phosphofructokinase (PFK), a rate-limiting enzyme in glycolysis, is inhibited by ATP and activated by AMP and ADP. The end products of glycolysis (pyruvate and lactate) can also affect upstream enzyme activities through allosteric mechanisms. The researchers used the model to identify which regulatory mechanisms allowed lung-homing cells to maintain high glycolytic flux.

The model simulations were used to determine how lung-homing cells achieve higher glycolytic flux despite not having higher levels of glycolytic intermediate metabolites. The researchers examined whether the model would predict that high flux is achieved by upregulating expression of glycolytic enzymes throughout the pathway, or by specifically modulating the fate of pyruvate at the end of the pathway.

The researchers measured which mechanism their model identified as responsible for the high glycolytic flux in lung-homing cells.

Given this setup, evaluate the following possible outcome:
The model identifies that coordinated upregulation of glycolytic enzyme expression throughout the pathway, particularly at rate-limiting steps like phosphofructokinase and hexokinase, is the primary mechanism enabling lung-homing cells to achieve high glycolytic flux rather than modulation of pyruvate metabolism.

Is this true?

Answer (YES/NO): NO